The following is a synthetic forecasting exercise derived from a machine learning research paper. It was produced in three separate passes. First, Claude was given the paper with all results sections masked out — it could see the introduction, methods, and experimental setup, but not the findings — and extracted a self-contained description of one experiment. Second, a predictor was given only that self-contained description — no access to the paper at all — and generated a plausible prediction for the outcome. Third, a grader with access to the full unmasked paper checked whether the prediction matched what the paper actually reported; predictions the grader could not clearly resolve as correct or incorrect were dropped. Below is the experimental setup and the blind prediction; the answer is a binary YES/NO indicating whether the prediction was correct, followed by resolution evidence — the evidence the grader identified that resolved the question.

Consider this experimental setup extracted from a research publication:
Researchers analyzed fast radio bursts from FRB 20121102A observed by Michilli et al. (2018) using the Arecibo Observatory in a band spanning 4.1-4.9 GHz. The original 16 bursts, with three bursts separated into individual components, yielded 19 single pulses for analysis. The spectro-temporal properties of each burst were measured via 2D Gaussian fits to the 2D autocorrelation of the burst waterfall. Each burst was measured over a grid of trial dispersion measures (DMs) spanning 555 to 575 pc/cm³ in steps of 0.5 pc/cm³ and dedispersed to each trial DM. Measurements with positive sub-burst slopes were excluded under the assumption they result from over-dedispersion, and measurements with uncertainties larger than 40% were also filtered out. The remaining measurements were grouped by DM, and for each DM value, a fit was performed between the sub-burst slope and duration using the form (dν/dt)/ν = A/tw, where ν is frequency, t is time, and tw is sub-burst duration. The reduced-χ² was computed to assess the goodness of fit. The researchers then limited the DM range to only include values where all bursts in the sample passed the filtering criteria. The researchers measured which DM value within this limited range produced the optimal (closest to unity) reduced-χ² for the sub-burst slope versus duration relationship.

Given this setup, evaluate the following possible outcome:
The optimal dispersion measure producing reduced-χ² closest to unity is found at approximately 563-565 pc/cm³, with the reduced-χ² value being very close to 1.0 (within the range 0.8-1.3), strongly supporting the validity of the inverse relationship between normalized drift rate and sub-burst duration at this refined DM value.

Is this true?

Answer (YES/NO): NO